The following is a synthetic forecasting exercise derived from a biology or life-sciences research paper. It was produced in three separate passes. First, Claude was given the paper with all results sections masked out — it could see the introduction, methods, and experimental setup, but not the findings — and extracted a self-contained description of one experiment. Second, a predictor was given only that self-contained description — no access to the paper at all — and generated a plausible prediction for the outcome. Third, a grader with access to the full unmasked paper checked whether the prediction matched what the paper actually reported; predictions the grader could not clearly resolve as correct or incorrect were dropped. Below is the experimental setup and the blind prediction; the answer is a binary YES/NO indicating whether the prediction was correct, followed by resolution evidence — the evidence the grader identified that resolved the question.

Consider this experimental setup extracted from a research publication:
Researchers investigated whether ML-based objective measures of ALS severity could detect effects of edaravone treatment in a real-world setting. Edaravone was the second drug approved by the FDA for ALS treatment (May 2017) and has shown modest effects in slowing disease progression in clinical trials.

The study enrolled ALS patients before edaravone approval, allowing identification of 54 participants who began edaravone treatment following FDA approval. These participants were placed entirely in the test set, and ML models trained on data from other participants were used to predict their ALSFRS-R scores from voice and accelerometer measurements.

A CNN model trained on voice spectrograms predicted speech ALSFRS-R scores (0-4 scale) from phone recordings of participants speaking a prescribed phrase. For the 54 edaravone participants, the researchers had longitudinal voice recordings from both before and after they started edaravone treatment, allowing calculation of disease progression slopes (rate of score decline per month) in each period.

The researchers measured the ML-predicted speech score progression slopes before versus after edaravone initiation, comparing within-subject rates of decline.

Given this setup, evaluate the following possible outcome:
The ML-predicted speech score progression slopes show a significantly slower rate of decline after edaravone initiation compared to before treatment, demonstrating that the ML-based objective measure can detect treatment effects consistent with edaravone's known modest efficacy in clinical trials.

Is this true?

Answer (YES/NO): NO